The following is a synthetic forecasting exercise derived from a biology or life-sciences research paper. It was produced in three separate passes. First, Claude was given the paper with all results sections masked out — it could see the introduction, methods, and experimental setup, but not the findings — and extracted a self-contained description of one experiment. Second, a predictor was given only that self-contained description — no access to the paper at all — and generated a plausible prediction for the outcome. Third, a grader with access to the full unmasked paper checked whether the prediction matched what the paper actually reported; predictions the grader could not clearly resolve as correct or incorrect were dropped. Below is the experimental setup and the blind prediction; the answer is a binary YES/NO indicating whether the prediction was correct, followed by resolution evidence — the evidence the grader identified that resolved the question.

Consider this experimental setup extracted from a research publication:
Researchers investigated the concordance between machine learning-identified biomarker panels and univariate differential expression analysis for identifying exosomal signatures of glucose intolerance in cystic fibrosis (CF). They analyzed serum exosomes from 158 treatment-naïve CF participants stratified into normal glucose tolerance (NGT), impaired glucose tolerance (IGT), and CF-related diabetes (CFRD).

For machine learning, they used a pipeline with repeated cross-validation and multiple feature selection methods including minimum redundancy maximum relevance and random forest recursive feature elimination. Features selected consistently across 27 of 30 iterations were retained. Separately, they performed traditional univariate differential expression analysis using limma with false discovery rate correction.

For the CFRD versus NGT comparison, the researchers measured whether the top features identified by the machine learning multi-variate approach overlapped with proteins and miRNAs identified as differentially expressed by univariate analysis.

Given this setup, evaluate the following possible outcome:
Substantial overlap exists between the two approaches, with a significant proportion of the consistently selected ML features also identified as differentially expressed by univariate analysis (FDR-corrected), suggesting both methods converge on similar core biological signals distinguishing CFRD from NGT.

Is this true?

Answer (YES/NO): YES